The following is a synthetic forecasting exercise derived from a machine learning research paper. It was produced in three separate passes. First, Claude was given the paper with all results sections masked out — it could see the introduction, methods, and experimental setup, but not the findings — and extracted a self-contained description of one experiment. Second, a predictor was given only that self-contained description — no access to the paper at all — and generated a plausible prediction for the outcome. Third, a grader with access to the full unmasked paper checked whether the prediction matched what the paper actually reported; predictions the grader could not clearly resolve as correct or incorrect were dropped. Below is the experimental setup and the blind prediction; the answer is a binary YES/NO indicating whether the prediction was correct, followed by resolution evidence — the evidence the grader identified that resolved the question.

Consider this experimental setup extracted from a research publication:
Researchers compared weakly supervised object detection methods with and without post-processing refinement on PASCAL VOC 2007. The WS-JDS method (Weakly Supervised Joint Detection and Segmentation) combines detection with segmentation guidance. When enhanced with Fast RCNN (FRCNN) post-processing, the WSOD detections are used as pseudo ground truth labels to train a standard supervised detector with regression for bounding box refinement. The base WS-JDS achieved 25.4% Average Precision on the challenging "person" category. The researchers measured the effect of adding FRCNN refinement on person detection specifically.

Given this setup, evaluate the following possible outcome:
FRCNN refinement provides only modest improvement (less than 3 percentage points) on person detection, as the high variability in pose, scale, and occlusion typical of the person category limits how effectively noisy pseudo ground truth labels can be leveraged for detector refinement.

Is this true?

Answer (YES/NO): NO